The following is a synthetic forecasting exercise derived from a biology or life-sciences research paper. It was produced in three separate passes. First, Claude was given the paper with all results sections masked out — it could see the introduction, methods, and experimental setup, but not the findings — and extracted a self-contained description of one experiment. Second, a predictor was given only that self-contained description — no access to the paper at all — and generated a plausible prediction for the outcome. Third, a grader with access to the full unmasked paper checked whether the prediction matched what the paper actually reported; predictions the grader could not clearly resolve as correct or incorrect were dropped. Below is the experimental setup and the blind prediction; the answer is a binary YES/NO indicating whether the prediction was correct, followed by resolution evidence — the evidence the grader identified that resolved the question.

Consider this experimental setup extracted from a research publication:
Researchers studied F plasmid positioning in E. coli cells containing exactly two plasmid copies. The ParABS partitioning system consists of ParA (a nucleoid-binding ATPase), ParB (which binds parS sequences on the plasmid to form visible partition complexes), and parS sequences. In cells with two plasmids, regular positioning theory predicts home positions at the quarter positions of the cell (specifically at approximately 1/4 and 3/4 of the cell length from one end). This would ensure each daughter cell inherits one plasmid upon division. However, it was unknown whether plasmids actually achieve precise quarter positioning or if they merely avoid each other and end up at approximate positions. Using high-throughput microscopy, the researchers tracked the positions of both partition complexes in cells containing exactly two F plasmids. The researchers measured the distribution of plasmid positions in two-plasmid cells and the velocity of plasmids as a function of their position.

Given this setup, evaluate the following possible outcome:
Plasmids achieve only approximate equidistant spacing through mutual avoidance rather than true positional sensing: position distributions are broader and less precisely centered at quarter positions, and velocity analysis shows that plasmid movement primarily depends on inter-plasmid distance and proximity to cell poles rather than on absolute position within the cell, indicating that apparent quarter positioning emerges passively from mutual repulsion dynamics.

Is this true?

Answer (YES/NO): NO